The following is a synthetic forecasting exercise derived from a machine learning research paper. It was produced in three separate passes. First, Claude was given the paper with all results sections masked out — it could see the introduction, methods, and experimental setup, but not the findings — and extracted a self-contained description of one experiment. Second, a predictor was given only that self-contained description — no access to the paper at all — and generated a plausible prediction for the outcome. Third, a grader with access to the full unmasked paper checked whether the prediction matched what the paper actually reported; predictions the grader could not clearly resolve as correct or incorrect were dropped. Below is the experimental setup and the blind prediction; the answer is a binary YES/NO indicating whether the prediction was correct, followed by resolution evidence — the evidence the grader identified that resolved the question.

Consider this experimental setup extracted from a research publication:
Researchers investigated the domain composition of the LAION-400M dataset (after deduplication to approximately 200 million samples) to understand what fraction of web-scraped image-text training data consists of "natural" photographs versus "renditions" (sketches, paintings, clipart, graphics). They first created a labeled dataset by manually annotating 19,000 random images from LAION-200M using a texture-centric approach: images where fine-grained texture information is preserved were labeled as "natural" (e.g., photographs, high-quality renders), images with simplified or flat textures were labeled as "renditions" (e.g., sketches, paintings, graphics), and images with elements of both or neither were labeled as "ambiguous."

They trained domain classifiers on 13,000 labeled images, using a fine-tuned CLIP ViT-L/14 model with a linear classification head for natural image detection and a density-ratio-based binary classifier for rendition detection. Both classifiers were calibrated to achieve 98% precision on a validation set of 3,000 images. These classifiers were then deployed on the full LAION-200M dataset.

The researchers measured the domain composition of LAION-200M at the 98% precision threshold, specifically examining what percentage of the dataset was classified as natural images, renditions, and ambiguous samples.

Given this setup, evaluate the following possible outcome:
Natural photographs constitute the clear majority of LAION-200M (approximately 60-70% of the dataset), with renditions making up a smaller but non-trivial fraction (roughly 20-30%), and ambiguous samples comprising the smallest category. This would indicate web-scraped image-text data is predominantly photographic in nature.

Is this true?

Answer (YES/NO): NO